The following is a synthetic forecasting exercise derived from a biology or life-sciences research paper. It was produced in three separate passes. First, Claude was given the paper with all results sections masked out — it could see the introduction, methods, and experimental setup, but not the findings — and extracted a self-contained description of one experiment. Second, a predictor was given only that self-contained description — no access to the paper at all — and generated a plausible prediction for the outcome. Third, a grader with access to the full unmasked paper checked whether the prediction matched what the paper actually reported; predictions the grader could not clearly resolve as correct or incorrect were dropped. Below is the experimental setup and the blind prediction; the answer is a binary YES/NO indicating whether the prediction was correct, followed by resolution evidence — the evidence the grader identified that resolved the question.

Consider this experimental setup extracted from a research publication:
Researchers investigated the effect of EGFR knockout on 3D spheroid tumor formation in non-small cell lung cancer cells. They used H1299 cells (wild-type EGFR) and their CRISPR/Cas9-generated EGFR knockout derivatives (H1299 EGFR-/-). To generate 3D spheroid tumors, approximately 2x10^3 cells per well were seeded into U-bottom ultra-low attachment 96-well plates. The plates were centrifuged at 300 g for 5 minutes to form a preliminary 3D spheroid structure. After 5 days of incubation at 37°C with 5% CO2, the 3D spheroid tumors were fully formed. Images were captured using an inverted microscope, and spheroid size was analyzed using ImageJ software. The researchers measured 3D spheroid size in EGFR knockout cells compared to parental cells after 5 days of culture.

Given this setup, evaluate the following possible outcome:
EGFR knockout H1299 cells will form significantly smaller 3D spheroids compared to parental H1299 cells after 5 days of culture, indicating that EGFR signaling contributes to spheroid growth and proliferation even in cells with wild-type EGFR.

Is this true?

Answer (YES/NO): YES